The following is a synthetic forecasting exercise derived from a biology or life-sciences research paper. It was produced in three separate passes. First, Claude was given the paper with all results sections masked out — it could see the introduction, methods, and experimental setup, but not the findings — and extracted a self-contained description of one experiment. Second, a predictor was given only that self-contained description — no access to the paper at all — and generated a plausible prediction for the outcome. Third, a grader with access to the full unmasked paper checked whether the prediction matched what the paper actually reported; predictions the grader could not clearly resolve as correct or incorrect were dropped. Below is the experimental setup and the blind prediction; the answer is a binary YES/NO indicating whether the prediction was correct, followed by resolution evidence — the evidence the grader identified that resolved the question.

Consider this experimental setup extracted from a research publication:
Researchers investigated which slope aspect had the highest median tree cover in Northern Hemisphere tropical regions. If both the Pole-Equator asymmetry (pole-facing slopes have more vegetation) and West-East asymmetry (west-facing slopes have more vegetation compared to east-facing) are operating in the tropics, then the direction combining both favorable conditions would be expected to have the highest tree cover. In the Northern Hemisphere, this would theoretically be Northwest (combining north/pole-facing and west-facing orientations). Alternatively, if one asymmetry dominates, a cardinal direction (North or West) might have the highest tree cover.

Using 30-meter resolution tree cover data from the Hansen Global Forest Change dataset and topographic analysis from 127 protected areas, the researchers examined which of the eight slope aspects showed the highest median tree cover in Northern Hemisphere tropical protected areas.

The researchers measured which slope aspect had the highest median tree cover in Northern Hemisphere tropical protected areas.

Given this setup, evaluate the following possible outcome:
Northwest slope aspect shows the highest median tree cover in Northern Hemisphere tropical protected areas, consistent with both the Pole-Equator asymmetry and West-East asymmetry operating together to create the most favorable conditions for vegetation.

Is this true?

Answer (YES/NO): YES